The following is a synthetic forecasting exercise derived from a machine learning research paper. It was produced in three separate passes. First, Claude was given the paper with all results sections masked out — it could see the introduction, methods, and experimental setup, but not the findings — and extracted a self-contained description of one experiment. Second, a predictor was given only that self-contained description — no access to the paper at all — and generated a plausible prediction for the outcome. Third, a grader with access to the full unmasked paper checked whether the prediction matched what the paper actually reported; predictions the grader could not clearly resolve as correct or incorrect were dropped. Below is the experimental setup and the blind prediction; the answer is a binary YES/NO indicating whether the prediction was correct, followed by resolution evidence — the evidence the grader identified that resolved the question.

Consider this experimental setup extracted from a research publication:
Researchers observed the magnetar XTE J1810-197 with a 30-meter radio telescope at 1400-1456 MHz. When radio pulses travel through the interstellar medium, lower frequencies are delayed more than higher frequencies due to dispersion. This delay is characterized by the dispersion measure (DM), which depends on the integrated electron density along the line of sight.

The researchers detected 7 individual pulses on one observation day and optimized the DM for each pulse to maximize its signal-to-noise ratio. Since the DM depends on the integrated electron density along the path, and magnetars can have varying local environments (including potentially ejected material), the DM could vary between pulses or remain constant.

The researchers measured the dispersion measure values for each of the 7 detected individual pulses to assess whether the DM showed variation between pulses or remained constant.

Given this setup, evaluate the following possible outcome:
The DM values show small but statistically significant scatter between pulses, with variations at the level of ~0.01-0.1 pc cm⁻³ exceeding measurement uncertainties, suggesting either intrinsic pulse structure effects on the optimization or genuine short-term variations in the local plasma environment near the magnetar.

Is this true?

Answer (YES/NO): NO